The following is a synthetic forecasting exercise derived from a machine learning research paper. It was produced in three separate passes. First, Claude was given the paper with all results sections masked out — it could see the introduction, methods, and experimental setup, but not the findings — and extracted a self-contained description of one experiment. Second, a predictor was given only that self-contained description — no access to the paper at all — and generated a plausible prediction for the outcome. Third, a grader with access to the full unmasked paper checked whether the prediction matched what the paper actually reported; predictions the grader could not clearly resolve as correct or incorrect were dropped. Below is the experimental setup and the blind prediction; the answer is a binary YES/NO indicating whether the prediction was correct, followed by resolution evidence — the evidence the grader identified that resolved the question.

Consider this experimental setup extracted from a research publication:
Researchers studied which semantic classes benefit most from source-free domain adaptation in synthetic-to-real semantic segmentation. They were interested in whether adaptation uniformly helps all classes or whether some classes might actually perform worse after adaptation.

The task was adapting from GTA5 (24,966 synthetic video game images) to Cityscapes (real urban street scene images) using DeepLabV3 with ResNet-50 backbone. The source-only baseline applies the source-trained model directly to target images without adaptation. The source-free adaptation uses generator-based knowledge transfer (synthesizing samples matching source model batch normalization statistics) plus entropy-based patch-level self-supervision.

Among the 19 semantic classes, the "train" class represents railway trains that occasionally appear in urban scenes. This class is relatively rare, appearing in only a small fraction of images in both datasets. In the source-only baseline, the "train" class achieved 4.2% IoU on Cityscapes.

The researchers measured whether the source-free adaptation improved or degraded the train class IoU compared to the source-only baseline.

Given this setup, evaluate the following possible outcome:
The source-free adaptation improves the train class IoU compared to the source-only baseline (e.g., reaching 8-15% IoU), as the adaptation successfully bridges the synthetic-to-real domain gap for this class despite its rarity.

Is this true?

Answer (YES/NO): NO